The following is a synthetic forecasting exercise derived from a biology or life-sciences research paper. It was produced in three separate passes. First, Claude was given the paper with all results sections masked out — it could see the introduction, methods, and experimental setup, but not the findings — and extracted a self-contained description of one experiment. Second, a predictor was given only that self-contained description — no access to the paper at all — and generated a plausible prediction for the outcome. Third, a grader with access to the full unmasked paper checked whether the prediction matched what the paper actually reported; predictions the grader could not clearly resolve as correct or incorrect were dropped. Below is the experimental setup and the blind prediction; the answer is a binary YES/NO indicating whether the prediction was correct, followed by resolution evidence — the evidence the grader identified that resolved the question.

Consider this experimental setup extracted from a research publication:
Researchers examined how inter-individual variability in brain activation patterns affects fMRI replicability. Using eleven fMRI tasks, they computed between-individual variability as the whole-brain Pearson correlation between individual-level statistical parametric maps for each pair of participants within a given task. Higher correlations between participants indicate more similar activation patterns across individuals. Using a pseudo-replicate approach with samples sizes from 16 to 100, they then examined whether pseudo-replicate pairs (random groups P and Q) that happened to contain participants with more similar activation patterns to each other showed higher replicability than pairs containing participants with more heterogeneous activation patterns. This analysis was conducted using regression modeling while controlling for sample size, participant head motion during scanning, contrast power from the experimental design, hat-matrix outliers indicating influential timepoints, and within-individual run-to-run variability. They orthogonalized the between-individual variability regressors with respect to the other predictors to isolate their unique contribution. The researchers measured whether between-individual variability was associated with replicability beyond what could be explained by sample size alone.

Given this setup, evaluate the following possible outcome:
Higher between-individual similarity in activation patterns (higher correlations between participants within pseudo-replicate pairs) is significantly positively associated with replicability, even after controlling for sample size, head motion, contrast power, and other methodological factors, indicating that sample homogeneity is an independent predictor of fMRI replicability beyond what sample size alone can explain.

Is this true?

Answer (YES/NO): YES